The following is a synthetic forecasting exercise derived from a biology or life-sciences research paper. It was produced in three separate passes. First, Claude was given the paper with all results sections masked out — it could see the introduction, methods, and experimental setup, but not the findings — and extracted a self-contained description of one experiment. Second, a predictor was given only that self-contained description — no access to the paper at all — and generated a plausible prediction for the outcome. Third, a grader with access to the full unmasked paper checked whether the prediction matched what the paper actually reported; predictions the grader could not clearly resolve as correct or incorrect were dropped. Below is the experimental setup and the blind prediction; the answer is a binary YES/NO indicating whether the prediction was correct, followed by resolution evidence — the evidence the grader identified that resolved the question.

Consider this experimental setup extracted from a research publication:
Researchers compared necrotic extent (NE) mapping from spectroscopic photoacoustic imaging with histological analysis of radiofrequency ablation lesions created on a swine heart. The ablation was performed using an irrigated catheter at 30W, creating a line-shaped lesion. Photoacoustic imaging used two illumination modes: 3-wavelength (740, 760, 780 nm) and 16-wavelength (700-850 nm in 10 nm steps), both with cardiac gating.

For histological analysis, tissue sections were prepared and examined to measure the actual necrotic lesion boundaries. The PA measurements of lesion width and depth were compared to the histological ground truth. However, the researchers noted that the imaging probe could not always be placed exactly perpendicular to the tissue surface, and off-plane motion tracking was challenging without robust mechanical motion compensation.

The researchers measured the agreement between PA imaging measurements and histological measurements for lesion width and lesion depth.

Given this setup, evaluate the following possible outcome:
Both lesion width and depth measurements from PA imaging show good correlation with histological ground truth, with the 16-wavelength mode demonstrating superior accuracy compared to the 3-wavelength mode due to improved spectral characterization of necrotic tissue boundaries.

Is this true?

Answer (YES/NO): NO